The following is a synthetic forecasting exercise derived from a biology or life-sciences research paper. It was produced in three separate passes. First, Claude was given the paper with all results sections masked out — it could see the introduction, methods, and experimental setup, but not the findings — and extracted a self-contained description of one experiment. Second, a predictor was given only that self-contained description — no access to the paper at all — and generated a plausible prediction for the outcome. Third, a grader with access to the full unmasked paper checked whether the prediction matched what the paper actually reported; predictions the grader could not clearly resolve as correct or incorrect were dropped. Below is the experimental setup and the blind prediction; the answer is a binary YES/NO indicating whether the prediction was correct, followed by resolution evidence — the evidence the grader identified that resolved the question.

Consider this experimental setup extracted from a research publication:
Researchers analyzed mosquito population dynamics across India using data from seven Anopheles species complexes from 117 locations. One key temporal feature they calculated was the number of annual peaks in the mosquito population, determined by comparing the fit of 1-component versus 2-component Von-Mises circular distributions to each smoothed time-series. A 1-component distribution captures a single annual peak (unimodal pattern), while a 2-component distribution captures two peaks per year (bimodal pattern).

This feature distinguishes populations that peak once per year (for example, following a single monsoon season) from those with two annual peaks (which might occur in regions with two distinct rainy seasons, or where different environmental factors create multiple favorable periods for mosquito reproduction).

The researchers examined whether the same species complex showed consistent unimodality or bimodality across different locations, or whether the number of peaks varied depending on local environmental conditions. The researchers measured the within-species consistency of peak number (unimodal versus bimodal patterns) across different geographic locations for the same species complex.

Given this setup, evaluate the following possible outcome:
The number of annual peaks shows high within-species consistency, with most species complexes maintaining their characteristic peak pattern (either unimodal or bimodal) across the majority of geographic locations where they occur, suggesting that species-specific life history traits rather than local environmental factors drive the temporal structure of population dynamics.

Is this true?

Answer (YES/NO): NO